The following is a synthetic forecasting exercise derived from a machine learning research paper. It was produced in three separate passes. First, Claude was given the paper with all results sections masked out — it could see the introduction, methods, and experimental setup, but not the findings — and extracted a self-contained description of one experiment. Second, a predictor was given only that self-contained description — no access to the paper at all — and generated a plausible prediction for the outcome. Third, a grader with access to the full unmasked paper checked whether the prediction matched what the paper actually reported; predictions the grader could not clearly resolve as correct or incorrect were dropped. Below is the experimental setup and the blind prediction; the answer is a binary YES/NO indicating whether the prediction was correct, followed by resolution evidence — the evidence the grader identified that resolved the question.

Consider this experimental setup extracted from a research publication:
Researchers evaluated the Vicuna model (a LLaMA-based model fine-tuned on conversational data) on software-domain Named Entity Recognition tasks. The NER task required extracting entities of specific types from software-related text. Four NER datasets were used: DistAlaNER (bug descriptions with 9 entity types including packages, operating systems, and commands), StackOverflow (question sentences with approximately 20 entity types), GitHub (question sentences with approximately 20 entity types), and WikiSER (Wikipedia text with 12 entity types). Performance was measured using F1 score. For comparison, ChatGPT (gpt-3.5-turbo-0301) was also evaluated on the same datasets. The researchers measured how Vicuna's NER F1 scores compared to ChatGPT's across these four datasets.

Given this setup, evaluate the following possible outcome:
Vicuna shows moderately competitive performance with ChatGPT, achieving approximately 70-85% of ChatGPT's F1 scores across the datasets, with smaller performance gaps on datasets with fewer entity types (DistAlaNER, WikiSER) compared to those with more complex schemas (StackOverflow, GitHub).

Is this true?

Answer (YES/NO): NO